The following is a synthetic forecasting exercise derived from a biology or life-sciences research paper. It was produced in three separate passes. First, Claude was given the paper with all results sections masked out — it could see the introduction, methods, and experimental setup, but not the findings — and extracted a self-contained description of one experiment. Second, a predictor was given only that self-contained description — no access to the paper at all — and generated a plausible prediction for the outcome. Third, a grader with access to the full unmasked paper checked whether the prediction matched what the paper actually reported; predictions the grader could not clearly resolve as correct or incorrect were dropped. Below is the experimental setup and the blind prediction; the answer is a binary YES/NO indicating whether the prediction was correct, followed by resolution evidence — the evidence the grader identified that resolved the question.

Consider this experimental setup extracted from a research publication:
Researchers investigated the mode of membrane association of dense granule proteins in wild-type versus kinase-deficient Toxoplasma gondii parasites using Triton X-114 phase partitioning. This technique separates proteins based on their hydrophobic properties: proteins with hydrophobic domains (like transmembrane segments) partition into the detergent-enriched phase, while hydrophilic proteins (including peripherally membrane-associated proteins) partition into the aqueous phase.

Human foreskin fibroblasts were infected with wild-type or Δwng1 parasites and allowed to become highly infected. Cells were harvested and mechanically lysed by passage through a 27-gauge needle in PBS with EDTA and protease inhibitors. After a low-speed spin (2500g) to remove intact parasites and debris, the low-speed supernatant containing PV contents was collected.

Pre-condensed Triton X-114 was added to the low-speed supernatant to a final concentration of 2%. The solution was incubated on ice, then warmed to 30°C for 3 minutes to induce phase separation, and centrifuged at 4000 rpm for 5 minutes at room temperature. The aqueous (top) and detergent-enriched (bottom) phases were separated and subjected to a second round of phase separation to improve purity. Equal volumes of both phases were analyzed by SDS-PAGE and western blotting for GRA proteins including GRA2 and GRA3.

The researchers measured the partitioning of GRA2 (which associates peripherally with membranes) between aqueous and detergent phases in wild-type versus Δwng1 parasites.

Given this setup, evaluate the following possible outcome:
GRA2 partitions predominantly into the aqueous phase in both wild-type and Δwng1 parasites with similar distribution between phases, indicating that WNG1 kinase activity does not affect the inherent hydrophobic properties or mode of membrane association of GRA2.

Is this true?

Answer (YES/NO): NO